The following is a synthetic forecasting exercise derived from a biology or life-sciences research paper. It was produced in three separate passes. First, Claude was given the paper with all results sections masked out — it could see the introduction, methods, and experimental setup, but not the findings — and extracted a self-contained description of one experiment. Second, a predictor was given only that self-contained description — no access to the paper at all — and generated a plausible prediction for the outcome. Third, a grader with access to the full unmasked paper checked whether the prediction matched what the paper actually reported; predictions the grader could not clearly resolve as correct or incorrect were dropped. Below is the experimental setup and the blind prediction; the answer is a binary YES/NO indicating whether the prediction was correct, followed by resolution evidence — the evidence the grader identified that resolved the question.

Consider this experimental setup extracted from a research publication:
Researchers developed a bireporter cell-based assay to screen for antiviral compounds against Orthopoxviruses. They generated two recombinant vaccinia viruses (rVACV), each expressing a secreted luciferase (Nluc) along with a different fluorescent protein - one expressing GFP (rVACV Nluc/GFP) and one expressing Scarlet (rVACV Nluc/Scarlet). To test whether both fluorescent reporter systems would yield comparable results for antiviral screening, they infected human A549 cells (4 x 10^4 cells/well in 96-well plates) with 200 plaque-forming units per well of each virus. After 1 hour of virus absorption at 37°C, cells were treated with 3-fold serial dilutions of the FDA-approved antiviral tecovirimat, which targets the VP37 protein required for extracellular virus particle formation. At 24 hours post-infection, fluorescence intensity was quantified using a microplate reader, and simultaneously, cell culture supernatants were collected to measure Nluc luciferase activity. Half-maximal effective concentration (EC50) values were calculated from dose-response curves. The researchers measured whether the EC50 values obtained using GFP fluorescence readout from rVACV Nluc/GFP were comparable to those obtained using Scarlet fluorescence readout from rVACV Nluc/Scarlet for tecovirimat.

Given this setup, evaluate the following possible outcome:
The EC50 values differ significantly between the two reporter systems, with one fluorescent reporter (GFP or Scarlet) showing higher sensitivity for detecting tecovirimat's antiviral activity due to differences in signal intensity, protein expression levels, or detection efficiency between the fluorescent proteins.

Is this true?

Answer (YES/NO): NO